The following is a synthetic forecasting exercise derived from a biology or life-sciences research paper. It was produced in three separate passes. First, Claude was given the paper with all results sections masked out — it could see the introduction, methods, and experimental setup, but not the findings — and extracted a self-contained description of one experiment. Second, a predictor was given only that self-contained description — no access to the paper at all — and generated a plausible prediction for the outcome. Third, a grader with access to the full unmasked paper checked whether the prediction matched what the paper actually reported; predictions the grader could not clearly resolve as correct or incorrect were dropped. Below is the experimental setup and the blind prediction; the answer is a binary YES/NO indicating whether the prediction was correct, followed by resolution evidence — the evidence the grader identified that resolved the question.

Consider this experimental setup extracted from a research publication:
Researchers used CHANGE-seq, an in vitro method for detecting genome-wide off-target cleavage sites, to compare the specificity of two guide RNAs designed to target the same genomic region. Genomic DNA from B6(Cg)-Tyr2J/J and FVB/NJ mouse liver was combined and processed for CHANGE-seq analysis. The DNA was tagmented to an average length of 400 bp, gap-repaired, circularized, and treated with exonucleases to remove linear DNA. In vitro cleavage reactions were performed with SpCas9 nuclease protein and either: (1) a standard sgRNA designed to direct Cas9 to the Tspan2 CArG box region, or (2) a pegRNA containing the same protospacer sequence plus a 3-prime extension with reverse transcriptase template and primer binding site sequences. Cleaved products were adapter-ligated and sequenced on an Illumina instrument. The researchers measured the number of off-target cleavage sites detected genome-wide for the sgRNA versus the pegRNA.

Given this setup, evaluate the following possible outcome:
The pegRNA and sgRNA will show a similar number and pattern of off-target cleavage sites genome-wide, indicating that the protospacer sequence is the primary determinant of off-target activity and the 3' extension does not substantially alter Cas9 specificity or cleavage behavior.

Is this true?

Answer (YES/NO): NO